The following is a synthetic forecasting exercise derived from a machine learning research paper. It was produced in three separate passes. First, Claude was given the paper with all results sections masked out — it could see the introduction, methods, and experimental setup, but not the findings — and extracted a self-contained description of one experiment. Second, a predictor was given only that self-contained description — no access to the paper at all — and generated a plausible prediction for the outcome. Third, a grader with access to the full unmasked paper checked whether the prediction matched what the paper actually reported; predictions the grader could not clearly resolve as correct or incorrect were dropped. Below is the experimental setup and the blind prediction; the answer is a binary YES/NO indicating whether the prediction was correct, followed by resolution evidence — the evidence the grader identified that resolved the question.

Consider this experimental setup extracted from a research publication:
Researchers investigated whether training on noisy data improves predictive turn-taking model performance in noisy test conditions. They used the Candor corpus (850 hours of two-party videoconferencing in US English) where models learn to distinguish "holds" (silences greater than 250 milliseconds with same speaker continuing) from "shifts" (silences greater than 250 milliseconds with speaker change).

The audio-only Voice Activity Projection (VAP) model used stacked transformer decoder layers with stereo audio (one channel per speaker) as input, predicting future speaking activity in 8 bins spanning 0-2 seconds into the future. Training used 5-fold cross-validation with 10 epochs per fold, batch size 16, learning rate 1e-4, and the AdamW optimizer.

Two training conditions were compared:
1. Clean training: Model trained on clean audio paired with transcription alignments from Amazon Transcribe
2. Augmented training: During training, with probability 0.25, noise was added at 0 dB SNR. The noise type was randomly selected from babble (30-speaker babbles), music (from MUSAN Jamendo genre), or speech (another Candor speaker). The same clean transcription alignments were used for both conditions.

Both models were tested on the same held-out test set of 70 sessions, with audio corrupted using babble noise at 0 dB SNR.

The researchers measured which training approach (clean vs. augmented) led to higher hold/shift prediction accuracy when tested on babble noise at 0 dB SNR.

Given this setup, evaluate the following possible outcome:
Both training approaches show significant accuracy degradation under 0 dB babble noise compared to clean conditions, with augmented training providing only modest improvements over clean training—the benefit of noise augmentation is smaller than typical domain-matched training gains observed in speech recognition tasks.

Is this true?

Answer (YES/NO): NO